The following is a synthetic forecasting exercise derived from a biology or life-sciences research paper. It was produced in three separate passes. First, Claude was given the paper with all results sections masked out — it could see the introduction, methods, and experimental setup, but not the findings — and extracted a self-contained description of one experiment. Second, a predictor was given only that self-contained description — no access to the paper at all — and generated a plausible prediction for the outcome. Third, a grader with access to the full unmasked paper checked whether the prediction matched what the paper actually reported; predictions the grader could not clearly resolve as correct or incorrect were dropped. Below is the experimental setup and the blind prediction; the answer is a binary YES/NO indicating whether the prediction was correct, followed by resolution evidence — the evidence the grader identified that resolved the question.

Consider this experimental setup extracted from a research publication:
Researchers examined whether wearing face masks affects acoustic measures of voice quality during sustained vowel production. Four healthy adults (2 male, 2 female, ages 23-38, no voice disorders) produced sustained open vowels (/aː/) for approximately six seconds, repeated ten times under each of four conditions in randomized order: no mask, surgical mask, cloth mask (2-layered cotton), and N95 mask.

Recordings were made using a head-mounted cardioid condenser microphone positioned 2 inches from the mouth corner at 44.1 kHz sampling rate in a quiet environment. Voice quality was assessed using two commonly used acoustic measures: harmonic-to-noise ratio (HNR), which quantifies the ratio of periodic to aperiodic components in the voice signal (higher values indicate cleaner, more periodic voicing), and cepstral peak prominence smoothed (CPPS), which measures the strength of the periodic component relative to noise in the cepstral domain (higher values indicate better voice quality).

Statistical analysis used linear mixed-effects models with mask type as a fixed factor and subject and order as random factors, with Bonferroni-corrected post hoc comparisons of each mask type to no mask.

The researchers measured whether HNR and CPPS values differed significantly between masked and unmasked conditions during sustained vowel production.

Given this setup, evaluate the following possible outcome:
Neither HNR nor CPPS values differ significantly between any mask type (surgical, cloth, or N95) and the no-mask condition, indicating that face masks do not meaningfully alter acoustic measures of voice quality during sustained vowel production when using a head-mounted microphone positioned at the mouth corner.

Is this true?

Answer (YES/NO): YES